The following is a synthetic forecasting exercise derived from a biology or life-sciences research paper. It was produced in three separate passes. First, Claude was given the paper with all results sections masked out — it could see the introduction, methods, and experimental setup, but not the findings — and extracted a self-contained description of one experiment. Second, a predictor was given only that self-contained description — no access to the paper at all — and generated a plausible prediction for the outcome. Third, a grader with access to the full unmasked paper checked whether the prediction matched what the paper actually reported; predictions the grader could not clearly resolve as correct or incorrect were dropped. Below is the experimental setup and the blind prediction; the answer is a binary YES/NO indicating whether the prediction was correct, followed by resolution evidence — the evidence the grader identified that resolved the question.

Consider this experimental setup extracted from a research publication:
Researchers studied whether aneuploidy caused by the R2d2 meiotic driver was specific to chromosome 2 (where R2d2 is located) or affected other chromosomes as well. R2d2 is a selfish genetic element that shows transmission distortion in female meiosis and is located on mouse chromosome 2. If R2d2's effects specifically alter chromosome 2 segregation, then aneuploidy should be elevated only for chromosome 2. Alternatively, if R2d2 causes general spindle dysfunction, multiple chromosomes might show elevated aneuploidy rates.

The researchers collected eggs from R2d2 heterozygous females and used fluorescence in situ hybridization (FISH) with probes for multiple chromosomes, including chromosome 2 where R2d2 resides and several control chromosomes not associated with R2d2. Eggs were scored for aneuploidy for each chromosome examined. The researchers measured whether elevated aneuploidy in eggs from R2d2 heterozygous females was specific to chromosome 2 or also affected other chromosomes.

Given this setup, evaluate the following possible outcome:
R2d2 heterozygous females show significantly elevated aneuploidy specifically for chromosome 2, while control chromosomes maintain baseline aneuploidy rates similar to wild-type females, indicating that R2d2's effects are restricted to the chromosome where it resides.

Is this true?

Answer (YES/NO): YES